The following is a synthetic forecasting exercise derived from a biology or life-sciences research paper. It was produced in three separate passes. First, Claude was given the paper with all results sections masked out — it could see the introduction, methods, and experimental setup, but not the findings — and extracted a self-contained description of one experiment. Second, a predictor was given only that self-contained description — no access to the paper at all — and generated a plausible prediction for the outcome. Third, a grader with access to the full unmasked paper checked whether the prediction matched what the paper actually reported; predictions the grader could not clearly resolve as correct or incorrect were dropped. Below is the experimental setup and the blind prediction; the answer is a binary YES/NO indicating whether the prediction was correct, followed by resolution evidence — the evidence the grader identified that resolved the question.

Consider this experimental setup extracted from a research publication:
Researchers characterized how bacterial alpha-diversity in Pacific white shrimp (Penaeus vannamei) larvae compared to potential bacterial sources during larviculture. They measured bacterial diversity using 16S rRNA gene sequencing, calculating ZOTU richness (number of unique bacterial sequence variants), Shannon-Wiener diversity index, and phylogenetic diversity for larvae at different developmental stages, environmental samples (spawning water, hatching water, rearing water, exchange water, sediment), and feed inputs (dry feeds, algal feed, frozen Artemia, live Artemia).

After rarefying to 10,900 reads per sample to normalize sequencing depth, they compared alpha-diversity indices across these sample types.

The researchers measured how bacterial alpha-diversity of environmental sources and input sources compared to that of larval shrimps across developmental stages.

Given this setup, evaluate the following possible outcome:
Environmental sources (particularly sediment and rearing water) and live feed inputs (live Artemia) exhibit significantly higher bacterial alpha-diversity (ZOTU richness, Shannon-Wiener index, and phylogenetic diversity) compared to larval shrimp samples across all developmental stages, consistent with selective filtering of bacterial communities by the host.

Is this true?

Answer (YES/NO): NO